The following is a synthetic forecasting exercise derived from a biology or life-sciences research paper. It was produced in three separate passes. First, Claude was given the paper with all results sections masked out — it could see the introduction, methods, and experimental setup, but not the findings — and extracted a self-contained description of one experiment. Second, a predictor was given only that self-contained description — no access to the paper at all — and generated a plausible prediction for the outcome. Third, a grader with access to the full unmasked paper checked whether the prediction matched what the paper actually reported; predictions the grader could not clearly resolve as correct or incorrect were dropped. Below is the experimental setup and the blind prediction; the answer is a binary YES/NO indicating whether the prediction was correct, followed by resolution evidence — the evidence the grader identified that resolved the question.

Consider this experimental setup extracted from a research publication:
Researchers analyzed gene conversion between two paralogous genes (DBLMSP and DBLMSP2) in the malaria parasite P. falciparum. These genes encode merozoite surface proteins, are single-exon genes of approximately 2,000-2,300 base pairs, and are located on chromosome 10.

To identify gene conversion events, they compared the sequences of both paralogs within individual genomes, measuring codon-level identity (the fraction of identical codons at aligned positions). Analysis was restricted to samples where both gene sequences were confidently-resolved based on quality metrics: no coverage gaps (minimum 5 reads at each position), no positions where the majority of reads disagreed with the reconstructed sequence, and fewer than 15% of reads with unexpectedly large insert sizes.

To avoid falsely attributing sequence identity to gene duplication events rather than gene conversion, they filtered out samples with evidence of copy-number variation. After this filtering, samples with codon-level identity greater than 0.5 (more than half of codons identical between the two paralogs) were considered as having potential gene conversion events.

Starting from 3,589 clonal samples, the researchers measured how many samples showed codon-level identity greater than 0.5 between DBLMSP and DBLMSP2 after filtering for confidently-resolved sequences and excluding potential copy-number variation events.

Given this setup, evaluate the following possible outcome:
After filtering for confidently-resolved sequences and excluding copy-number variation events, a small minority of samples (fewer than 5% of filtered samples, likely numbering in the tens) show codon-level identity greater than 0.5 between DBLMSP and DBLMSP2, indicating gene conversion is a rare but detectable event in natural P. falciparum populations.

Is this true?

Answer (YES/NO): NO